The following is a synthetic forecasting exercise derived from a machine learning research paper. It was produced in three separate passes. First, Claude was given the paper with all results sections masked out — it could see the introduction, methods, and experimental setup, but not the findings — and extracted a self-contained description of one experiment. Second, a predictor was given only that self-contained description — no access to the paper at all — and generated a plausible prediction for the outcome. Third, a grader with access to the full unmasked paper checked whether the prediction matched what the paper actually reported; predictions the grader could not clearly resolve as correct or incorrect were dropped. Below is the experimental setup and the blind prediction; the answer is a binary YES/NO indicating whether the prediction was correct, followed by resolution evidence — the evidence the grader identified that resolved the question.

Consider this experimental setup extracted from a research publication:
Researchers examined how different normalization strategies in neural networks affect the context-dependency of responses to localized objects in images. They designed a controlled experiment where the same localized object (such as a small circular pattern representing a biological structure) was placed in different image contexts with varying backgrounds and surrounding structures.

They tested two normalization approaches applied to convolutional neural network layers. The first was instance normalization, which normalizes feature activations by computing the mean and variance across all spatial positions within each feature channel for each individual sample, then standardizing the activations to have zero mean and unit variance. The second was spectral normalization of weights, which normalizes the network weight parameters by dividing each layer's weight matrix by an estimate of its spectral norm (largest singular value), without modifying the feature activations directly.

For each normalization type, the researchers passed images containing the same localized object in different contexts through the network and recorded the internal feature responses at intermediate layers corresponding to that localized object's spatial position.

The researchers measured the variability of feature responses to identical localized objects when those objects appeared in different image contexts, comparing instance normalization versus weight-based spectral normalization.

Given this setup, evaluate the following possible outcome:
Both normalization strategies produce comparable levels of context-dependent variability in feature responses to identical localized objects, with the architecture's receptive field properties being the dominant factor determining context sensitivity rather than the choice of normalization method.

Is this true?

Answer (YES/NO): NO